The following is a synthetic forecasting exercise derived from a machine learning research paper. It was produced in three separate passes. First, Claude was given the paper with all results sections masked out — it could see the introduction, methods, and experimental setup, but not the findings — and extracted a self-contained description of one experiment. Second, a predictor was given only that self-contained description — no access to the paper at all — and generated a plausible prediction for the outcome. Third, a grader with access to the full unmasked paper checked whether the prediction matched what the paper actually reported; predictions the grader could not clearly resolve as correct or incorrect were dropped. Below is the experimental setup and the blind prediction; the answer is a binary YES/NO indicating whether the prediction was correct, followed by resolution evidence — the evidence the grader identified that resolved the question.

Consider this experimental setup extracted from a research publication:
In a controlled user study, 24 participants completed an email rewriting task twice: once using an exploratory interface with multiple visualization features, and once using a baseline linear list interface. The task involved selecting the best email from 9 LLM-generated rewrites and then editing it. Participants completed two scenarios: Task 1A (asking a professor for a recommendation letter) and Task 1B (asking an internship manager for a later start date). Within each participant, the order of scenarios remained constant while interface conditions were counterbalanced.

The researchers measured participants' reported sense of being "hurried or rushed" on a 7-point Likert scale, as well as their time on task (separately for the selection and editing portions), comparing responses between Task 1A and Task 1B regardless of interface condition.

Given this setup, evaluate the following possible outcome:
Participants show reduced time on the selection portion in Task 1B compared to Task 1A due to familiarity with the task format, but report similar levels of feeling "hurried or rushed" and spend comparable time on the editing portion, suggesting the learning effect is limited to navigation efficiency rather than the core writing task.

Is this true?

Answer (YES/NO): NO